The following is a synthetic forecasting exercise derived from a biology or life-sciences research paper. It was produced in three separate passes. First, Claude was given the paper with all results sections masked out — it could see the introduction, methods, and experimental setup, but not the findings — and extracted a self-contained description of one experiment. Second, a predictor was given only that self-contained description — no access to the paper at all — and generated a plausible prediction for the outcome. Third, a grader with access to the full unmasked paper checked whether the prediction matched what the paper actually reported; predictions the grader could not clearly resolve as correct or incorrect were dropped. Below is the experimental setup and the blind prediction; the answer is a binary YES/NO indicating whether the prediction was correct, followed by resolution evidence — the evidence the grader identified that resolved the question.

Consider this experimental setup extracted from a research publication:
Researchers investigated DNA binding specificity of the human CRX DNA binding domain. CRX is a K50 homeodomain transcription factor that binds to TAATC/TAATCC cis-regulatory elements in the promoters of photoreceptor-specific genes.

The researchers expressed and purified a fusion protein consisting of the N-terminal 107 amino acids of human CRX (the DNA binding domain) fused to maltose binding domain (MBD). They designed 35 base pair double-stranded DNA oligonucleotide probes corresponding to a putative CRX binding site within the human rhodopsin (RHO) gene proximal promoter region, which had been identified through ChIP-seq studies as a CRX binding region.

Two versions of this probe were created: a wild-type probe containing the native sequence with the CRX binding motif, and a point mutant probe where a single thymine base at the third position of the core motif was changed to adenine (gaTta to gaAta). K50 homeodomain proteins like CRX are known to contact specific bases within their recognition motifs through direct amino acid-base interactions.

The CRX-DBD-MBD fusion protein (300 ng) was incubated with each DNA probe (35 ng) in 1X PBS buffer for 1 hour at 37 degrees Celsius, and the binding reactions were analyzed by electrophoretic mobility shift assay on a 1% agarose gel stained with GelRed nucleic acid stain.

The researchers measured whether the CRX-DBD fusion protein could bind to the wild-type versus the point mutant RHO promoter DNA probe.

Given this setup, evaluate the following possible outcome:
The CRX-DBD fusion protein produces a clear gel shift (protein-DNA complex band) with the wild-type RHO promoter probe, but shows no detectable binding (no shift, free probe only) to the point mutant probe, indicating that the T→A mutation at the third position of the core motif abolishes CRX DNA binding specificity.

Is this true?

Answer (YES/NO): YES